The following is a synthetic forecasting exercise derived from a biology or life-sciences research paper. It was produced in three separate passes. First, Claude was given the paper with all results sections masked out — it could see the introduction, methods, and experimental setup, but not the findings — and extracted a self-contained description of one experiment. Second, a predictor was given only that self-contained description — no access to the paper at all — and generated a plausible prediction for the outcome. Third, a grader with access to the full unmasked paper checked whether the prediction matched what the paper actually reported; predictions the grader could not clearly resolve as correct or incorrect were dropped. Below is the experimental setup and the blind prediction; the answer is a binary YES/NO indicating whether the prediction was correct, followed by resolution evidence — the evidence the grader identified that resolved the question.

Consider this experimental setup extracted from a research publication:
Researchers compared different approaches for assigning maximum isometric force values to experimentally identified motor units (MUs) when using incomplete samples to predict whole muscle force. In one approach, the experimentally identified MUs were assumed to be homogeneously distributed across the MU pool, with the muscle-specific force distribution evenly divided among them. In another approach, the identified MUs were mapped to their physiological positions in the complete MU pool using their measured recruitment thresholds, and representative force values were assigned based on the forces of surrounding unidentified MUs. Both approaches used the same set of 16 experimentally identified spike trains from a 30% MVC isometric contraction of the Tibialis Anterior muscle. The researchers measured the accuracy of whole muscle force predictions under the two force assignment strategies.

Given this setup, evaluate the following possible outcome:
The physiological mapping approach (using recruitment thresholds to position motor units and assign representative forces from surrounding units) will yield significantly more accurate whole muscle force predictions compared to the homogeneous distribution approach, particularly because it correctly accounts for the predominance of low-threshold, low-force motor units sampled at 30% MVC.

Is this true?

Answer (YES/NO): NO